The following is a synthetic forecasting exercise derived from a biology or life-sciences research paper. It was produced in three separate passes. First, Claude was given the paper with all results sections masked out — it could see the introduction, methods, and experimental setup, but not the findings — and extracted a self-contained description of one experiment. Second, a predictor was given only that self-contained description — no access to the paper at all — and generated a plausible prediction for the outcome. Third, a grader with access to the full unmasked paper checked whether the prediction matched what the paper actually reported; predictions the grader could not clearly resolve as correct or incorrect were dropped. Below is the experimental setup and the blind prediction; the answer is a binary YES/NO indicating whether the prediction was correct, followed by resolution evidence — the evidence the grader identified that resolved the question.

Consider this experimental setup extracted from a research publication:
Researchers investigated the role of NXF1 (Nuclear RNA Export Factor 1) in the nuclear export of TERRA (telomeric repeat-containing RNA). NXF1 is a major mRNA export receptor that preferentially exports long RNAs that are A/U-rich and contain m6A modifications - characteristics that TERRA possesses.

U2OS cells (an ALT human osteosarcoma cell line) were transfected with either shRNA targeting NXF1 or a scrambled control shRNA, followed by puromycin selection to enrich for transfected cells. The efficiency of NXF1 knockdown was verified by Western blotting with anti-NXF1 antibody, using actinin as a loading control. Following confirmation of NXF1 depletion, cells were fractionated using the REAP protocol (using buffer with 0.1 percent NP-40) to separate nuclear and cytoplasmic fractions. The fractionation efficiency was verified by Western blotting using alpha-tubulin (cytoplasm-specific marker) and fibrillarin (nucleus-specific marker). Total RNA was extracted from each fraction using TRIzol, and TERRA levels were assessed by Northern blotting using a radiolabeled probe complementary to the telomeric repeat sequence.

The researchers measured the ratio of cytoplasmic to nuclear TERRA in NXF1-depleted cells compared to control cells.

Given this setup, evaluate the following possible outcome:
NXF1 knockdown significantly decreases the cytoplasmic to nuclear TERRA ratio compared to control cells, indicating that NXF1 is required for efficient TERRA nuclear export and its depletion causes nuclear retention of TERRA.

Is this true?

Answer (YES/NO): YES